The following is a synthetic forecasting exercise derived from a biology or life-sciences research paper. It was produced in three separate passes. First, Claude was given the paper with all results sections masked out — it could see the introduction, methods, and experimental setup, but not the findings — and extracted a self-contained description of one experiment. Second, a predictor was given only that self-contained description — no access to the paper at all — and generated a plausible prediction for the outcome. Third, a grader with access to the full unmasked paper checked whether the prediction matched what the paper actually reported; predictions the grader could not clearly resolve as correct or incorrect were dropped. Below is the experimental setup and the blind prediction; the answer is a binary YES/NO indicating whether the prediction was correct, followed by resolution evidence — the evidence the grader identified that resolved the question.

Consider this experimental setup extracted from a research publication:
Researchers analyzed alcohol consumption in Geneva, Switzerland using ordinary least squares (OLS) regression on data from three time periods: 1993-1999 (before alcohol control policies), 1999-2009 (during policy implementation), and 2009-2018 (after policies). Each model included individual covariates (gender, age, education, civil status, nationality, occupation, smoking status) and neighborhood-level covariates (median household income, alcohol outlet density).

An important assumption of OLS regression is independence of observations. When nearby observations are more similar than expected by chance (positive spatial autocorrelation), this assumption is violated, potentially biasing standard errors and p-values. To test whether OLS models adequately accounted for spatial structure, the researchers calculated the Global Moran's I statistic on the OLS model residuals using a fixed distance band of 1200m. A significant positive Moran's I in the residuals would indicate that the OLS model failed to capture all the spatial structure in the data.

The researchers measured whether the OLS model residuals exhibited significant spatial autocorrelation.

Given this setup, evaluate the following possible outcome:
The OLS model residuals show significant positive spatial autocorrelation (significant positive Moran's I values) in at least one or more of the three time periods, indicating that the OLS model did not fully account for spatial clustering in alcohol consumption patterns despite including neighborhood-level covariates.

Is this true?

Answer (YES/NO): YES